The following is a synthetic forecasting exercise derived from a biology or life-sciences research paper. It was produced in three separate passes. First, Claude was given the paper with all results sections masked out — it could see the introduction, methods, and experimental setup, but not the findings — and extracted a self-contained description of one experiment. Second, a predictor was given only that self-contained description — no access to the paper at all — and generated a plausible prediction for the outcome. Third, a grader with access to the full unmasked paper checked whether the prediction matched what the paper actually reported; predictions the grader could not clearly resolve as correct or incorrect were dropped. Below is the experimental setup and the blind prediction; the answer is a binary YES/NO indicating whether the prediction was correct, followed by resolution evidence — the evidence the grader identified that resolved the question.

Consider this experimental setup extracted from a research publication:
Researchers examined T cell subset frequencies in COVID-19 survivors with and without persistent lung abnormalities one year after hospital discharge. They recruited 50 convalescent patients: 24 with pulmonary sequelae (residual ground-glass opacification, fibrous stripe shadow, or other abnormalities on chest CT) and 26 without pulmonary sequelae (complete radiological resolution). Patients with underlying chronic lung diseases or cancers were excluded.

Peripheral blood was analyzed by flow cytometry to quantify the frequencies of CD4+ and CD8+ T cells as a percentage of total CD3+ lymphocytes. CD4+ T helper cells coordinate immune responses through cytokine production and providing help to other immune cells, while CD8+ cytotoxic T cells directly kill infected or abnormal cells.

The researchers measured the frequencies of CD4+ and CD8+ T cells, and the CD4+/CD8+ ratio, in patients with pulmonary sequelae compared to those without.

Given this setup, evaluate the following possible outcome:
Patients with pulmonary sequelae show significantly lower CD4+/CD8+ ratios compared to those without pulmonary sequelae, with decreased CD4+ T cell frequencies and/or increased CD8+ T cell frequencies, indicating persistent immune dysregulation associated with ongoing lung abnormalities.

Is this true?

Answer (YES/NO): NO